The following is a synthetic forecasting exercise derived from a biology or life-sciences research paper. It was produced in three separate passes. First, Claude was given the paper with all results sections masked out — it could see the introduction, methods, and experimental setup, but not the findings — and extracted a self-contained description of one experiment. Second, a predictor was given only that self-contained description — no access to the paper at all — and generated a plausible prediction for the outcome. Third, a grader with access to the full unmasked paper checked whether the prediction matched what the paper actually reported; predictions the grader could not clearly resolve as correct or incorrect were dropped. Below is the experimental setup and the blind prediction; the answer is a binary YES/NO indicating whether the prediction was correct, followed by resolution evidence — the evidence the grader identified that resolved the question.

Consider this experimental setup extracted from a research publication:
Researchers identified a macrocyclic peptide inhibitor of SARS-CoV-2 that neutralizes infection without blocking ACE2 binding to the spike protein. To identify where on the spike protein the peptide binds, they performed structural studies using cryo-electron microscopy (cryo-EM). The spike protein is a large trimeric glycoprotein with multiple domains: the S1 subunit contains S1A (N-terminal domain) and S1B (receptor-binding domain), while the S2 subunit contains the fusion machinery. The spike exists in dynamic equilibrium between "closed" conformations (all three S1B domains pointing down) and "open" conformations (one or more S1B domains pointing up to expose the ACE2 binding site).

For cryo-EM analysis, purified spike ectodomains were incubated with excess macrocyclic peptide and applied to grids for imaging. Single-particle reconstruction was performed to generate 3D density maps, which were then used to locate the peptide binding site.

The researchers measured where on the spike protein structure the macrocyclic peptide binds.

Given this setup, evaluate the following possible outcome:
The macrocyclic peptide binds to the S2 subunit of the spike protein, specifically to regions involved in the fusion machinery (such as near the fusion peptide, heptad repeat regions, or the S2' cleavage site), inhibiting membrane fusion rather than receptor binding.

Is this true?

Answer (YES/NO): NO